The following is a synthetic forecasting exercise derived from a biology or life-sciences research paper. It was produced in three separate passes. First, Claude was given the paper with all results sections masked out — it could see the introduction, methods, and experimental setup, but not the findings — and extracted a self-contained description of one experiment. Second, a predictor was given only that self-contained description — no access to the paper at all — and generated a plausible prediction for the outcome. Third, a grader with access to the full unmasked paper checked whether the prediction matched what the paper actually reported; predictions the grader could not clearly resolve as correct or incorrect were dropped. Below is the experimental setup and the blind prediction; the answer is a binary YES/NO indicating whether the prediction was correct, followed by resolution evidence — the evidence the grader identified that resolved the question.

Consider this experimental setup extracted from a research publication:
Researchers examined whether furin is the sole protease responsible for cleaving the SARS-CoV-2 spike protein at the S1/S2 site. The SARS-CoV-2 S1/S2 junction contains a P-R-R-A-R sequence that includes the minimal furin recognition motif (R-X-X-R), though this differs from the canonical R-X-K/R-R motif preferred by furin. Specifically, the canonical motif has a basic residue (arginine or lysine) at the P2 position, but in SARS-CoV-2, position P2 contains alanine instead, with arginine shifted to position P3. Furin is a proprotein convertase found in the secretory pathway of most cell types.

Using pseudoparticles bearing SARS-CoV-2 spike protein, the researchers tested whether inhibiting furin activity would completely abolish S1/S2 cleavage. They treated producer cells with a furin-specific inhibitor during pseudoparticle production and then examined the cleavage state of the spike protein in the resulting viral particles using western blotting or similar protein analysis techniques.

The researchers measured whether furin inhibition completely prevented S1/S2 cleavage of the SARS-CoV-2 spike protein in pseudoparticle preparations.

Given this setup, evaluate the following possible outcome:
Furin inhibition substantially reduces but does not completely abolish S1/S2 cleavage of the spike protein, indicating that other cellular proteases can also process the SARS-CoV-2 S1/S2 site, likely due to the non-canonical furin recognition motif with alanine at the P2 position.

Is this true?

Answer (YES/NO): YES